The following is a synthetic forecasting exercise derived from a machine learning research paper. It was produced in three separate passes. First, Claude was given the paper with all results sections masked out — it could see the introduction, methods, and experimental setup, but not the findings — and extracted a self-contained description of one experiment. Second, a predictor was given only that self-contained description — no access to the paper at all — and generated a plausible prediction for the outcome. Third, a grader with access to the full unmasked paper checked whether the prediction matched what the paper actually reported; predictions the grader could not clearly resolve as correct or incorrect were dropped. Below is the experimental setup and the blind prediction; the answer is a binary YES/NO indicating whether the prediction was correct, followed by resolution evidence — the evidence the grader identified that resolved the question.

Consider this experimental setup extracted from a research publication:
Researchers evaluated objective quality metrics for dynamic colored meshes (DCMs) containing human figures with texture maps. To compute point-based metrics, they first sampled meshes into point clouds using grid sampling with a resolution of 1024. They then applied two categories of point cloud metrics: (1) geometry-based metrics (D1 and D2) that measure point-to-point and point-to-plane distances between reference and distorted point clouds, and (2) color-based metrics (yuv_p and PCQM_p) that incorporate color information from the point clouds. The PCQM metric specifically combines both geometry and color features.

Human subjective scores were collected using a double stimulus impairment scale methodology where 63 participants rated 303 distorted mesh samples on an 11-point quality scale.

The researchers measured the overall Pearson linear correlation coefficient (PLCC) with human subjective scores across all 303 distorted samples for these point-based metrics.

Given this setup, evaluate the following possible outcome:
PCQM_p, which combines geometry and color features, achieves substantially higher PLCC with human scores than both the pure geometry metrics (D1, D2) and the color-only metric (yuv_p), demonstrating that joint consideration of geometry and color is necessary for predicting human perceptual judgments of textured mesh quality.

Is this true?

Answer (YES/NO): NO